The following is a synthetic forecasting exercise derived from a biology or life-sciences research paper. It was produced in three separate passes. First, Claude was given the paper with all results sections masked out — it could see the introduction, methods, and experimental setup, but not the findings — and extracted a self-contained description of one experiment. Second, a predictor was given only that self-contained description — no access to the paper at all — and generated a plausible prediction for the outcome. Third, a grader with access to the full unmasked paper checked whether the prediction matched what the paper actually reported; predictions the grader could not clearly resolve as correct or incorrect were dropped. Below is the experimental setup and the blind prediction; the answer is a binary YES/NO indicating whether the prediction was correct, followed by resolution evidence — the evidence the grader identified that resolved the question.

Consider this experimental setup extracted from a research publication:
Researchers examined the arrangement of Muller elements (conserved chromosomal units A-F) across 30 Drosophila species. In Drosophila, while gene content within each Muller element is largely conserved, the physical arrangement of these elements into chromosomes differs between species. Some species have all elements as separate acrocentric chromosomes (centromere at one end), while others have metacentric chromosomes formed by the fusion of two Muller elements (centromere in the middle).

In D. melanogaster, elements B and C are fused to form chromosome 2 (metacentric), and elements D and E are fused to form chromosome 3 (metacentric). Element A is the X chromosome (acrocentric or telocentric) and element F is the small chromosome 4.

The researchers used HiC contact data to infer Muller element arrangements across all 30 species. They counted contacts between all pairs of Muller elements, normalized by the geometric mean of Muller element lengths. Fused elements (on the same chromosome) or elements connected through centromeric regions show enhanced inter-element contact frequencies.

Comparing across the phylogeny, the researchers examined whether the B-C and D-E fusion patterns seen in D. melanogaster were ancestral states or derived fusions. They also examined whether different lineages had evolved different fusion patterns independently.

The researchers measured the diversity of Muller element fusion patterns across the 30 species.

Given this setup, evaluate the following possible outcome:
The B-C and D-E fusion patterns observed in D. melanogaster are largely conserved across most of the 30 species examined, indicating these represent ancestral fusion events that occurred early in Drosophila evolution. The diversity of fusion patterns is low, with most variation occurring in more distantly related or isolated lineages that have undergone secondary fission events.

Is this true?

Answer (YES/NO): NO